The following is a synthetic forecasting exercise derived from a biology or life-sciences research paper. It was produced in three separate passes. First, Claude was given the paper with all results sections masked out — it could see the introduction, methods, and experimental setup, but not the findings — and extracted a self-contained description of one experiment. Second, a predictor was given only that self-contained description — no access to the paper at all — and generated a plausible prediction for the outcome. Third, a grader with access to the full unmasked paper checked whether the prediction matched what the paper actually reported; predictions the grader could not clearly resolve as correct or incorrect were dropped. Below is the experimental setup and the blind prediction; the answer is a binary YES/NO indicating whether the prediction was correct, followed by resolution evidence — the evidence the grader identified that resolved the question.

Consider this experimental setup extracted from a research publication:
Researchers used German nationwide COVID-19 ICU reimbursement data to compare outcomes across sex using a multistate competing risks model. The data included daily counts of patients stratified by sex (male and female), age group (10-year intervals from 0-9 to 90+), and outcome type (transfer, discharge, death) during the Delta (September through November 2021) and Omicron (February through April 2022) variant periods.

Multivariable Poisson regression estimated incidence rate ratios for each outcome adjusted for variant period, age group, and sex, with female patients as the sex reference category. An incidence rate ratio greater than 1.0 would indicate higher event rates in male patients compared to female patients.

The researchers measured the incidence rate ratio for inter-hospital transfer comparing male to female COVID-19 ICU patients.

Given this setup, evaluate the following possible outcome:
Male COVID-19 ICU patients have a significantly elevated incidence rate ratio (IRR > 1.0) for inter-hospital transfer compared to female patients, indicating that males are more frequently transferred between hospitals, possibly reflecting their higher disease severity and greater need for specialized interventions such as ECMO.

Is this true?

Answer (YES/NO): NO